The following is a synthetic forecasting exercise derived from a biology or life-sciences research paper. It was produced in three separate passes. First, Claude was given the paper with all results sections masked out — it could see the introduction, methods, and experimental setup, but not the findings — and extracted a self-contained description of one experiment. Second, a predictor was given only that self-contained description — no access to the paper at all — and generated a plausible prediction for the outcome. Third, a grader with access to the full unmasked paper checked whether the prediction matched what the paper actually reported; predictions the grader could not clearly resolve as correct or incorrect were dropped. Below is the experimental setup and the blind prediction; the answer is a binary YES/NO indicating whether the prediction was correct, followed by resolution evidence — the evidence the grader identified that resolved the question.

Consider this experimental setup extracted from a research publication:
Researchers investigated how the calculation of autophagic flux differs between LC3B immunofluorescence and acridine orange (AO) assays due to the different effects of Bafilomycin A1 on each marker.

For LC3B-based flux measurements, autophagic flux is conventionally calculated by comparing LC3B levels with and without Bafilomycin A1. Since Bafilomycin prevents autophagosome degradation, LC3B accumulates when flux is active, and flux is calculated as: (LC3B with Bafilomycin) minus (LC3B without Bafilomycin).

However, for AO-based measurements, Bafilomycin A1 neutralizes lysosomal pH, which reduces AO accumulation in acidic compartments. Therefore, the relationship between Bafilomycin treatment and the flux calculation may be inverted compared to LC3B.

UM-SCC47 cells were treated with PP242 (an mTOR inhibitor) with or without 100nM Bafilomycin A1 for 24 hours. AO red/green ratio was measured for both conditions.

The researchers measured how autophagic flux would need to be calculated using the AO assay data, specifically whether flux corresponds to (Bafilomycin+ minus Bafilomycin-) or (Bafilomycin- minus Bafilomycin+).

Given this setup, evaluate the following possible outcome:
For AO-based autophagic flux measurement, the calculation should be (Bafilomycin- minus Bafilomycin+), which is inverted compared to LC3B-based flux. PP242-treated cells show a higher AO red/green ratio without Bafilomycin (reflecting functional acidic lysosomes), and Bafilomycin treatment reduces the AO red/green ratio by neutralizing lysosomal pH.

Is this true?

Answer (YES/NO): YES